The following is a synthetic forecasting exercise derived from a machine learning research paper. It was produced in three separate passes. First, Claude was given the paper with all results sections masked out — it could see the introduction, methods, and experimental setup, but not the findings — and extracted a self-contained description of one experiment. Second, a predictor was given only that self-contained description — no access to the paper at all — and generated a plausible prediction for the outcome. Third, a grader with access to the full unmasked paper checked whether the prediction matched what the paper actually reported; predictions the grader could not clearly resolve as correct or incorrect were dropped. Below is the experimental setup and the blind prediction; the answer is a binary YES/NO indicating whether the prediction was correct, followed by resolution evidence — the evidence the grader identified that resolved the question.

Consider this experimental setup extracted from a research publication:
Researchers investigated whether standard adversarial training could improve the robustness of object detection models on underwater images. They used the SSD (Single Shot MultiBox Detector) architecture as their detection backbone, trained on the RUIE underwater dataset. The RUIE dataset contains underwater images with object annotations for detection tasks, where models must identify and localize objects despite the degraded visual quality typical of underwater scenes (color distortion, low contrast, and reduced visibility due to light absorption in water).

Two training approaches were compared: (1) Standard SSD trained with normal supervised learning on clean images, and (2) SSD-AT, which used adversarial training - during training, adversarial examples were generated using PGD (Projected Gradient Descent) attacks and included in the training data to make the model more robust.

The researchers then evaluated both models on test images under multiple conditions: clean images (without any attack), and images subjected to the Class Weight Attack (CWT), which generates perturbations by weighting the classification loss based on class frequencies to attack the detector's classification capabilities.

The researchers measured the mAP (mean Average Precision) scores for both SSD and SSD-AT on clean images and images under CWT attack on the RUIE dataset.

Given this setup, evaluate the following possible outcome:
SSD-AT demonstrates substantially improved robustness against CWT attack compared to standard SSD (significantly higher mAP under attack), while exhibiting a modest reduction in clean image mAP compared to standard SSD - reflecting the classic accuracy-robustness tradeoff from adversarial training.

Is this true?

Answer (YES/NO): NO